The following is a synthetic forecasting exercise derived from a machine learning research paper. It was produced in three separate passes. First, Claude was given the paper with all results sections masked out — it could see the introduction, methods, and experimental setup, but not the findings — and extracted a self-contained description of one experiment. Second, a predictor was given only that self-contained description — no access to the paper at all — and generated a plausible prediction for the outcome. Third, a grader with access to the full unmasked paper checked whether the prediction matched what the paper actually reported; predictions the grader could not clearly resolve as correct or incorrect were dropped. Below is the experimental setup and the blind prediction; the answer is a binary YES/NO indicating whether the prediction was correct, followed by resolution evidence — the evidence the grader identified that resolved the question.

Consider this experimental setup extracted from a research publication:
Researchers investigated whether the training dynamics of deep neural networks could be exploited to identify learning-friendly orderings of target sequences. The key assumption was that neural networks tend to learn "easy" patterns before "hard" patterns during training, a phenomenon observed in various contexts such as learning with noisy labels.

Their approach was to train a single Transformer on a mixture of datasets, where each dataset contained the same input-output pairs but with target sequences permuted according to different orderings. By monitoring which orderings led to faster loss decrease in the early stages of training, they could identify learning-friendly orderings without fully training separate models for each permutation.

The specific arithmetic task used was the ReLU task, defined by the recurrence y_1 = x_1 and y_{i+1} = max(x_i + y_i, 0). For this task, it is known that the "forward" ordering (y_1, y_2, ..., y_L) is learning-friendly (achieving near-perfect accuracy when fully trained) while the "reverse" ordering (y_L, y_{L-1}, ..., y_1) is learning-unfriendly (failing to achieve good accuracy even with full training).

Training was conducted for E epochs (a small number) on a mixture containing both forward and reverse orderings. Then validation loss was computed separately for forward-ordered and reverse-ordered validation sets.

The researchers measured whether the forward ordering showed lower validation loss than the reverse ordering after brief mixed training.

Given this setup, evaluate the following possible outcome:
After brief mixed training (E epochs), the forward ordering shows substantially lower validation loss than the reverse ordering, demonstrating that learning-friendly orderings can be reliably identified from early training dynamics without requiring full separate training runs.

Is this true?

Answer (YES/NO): YES